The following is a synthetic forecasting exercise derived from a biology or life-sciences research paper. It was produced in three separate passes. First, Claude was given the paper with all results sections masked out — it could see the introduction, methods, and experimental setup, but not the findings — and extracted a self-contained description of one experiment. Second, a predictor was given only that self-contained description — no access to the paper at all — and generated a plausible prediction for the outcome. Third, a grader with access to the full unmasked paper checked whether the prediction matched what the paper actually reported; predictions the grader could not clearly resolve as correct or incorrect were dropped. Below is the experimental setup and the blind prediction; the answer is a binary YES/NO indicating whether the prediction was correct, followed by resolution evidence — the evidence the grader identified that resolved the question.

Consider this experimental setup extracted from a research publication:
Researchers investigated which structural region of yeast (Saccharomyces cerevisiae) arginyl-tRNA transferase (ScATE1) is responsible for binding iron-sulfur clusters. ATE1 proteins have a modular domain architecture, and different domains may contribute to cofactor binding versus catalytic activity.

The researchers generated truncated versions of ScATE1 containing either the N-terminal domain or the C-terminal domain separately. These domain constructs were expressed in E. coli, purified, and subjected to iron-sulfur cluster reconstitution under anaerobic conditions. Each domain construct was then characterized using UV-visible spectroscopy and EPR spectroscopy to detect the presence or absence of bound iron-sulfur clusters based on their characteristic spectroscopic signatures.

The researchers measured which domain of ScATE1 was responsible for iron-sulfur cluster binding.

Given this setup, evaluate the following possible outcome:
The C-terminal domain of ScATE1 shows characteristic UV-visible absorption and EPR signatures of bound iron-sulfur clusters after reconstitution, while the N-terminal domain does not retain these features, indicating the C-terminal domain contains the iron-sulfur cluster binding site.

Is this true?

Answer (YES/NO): NO